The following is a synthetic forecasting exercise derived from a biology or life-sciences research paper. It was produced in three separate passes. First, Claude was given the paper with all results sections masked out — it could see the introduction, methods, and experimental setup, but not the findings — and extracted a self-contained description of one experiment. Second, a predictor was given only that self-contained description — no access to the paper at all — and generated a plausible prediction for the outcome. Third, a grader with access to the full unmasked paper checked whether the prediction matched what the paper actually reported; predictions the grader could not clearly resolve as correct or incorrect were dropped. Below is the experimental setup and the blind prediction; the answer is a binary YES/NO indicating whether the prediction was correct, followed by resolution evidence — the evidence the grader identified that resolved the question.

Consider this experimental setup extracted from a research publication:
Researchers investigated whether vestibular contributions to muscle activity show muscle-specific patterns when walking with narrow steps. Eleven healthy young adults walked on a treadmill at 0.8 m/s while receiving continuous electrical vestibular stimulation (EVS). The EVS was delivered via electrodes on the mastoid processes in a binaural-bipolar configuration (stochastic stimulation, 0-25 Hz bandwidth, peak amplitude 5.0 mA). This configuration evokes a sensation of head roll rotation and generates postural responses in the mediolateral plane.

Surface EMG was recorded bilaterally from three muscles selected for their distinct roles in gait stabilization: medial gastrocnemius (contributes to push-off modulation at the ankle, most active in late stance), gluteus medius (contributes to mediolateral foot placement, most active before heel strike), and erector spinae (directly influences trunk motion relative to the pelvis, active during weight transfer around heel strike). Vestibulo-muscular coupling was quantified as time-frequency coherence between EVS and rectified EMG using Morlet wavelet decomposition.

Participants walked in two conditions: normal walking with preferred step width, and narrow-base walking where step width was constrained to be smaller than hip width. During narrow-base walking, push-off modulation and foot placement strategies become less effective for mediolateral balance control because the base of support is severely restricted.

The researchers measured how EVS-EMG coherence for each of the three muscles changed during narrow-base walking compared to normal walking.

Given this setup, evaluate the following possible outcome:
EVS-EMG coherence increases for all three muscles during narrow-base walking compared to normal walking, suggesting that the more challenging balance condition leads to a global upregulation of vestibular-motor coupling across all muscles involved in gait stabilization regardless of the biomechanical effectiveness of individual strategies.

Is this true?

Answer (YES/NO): NO